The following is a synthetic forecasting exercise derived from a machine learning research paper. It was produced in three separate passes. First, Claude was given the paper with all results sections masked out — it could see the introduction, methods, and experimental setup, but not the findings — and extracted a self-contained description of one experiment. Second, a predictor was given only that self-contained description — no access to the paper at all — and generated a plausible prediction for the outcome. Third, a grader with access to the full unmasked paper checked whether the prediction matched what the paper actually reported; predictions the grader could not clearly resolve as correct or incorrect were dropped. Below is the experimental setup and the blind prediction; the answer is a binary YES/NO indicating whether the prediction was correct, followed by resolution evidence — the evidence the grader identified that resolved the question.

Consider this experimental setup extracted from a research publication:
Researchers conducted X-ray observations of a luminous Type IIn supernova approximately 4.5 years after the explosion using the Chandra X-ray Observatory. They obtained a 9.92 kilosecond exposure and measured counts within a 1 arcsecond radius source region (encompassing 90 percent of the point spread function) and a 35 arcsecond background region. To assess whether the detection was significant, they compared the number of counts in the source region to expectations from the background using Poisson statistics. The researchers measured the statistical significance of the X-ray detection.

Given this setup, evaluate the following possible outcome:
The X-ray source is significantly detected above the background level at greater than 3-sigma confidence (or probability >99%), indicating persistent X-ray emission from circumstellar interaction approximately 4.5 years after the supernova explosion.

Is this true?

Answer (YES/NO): YES